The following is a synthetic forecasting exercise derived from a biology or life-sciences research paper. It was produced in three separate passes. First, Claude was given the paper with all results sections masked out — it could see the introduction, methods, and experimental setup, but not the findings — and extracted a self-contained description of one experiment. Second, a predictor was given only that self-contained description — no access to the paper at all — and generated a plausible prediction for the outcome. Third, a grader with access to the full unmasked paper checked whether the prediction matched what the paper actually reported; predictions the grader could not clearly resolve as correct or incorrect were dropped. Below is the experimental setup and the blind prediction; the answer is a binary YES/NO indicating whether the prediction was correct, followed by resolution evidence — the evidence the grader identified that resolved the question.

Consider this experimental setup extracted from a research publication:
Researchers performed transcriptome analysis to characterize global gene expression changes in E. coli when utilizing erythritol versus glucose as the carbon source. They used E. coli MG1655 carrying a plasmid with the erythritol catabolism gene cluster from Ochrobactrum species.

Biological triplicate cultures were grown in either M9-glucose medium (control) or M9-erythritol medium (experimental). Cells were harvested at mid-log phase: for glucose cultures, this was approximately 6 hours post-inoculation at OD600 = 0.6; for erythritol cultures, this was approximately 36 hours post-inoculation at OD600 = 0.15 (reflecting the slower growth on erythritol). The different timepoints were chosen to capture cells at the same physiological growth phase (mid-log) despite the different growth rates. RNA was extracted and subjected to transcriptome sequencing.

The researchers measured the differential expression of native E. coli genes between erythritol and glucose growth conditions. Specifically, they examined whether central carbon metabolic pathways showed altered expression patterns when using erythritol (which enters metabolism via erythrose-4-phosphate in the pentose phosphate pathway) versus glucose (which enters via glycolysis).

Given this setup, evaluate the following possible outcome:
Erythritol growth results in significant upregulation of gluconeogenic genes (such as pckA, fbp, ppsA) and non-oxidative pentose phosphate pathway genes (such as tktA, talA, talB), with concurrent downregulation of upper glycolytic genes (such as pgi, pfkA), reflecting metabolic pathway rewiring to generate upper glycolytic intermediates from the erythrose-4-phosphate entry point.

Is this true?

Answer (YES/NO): NO